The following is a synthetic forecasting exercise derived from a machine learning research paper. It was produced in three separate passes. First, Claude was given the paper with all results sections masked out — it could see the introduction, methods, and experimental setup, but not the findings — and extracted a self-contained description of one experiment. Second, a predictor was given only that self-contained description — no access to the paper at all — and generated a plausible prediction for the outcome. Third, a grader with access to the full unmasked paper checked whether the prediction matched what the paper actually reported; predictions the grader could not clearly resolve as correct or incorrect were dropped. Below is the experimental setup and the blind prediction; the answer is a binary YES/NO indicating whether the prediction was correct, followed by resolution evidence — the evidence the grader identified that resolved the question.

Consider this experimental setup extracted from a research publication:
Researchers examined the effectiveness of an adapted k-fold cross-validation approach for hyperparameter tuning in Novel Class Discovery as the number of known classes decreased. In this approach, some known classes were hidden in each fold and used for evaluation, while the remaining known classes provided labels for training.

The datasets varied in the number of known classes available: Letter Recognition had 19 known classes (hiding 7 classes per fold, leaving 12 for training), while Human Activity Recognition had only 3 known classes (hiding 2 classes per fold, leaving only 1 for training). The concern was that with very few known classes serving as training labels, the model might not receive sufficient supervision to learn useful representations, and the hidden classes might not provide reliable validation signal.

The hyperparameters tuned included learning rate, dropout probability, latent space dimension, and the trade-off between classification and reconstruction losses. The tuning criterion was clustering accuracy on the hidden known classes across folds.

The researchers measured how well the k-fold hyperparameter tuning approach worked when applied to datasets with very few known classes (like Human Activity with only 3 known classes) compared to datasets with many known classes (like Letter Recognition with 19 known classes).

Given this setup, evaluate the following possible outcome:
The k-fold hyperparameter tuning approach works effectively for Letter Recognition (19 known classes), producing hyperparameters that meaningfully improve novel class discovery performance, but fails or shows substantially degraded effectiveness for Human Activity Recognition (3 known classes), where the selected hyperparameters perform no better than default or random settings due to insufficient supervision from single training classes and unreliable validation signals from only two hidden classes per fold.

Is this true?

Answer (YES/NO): NO